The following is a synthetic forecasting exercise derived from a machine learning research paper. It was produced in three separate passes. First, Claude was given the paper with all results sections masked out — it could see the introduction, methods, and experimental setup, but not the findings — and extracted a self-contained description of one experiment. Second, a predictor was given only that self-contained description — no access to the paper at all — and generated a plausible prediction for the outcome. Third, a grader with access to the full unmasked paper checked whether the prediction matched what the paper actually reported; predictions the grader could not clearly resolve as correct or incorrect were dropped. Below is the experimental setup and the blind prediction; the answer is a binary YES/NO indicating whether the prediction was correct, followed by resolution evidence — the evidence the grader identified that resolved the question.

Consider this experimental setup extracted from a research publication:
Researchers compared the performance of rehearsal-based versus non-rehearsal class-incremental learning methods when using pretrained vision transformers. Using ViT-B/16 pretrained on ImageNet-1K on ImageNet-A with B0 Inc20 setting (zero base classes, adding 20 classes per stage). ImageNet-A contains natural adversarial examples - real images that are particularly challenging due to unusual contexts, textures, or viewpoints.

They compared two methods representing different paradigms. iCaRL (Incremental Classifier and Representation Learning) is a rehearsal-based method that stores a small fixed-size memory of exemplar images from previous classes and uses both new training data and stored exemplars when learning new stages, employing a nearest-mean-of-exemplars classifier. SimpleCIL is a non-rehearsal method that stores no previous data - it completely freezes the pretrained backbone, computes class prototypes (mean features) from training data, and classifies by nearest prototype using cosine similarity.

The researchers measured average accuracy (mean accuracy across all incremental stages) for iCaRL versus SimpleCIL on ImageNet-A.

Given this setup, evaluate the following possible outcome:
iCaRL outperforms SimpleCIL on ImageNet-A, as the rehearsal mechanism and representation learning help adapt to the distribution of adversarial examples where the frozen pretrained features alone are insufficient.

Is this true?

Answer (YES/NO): NO